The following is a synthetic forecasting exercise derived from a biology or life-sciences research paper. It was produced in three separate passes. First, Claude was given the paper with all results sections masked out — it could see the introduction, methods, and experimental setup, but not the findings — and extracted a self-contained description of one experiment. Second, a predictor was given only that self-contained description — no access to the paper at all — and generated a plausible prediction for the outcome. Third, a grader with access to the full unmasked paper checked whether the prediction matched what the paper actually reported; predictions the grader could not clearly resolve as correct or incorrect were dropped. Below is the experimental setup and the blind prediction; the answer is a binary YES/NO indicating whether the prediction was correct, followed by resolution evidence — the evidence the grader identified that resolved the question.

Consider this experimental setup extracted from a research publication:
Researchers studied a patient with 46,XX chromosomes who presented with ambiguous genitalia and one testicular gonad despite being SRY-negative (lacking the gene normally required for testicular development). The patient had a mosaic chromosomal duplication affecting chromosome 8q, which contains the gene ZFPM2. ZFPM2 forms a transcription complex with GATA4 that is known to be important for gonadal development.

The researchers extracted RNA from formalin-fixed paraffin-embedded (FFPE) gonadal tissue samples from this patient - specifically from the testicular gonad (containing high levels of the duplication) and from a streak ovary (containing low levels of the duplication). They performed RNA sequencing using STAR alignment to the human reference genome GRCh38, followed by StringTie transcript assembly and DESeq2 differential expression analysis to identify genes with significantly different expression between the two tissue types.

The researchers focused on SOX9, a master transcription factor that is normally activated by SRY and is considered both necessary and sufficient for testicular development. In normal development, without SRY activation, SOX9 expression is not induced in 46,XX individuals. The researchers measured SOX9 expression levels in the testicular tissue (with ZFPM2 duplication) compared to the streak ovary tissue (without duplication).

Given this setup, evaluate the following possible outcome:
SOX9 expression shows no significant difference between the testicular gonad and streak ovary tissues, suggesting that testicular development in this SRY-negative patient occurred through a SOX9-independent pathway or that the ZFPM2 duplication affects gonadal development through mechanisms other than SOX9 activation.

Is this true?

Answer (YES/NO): NO